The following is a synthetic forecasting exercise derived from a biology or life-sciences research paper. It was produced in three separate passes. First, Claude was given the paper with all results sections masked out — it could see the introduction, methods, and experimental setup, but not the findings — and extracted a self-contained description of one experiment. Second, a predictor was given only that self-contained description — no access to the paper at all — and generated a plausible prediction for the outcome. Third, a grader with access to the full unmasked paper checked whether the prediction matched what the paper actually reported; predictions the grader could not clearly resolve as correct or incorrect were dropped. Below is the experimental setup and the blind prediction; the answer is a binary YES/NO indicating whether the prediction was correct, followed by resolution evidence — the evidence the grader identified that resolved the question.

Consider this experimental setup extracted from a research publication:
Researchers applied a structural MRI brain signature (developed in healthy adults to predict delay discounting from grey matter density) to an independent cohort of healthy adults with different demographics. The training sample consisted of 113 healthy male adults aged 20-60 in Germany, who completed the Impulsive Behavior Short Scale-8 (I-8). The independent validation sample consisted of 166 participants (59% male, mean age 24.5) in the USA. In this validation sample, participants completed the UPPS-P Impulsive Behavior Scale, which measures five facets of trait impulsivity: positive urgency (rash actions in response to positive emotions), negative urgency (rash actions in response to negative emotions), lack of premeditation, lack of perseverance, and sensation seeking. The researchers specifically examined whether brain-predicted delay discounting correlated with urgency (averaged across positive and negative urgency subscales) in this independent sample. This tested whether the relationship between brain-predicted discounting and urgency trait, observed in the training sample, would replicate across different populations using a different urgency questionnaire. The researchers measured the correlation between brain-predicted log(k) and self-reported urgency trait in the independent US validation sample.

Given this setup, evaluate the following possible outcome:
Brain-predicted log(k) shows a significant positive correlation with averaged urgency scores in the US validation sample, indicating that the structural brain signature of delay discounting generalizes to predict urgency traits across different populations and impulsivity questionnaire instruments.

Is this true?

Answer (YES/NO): YES